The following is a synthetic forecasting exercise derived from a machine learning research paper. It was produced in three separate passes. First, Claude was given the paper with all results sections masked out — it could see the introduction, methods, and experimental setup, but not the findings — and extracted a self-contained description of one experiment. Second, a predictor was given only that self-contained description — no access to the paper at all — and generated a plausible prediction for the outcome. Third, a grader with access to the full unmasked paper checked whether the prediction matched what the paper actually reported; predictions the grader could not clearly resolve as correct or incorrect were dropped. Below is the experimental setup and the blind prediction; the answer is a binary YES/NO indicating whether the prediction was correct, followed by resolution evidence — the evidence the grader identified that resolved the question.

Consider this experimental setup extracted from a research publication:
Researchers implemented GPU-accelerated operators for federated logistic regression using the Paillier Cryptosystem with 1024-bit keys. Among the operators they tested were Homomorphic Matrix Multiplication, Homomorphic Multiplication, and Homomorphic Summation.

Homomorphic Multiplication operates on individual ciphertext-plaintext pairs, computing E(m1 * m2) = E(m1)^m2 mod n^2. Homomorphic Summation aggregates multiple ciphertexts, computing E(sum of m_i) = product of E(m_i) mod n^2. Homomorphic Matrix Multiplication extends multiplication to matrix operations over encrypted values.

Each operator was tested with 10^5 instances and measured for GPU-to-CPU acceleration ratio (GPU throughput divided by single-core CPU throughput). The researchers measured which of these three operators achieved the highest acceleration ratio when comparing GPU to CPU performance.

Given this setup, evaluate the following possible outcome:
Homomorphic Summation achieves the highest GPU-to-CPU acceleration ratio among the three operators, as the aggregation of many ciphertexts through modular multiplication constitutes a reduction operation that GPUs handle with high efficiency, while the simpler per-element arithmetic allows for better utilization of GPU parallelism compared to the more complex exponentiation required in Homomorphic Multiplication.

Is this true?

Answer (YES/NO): NO